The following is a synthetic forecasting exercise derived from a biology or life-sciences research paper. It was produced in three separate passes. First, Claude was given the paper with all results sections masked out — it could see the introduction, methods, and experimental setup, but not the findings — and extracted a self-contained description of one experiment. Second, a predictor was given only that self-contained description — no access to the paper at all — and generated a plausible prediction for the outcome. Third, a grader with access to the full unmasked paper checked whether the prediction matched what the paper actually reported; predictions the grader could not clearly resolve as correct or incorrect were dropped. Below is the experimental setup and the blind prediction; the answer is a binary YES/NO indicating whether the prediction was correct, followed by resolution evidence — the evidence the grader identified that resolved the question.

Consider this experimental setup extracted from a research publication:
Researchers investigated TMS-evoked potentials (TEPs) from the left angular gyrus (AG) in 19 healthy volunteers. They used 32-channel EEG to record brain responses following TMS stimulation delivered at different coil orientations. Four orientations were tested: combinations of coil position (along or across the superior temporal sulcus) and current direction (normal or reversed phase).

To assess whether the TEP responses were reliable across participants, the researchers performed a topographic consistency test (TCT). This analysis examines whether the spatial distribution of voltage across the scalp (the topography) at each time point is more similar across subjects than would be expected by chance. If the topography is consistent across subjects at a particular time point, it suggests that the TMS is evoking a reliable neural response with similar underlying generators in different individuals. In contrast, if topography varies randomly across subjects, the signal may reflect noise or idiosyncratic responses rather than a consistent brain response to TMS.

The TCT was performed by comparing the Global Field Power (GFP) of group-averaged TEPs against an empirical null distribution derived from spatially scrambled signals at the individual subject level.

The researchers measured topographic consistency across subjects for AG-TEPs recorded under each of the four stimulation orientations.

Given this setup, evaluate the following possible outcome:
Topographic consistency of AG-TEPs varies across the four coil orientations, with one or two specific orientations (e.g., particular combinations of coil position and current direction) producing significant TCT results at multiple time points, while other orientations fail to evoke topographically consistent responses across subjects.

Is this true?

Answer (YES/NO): NO